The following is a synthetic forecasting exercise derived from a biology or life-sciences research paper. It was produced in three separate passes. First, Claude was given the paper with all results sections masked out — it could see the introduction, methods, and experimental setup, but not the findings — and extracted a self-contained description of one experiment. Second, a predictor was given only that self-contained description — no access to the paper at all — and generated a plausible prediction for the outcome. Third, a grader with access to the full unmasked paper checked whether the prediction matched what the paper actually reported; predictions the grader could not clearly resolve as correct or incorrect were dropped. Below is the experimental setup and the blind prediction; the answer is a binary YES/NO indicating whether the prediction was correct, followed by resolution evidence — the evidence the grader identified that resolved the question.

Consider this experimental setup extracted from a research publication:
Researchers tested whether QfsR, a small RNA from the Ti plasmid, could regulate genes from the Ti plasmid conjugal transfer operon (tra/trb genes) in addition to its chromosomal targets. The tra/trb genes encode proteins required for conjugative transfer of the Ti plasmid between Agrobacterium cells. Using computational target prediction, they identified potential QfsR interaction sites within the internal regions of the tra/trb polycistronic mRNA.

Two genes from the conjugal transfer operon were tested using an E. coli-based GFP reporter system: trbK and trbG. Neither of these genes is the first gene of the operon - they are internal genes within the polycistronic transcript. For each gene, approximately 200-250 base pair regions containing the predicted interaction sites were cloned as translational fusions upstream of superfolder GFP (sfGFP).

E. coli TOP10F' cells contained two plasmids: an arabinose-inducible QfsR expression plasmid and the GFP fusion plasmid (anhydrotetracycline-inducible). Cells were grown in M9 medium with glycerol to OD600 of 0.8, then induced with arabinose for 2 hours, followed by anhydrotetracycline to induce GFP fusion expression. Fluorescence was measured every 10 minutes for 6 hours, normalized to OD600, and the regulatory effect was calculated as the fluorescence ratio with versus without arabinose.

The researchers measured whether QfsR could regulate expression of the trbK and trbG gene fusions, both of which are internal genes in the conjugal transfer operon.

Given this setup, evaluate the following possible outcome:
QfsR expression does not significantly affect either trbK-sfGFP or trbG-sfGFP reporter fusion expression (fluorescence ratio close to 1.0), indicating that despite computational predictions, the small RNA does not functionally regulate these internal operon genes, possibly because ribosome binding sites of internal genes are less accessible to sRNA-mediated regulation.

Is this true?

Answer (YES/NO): NO